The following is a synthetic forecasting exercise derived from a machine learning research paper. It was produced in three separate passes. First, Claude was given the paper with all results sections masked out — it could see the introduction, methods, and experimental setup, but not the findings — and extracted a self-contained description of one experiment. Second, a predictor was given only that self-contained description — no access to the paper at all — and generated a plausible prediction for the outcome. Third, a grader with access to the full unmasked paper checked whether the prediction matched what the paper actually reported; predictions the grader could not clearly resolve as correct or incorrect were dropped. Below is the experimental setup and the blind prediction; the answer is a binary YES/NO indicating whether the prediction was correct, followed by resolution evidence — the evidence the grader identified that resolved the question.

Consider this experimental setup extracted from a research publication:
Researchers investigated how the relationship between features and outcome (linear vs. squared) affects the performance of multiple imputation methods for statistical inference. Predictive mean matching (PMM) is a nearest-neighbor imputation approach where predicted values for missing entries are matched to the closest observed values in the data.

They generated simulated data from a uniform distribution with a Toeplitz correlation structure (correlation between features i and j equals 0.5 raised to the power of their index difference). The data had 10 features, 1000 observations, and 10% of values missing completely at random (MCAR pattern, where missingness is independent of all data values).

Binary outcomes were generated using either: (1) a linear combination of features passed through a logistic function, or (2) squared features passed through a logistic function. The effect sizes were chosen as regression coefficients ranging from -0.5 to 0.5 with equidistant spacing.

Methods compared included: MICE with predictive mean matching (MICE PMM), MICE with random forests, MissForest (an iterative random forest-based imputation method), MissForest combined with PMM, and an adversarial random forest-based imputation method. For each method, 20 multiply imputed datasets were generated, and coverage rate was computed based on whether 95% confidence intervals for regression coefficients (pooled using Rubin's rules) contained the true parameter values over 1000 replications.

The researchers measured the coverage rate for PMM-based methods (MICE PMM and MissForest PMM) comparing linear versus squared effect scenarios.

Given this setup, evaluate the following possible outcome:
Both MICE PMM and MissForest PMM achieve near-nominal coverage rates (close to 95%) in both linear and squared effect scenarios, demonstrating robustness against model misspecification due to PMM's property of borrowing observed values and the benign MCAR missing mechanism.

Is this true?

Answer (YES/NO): NO